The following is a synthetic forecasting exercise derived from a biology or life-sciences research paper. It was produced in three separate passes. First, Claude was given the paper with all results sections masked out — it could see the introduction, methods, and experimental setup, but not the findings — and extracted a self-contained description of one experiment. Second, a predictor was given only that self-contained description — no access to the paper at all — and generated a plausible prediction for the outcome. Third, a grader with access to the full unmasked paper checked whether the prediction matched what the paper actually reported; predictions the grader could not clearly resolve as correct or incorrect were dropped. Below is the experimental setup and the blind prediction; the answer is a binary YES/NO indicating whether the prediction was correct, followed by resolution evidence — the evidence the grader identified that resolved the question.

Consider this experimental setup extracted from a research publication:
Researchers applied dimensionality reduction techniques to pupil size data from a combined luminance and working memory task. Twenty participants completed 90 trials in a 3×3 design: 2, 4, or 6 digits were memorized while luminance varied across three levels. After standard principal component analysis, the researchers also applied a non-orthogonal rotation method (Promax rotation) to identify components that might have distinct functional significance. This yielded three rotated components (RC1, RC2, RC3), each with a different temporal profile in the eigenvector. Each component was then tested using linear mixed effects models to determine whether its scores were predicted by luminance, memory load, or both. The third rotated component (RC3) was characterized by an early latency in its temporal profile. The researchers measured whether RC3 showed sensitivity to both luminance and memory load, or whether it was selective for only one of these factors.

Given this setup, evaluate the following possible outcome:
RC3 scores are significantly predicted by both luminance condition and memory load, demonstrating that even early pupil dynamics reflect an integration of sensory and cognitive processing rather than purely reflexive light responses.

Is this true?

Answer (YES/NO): NO